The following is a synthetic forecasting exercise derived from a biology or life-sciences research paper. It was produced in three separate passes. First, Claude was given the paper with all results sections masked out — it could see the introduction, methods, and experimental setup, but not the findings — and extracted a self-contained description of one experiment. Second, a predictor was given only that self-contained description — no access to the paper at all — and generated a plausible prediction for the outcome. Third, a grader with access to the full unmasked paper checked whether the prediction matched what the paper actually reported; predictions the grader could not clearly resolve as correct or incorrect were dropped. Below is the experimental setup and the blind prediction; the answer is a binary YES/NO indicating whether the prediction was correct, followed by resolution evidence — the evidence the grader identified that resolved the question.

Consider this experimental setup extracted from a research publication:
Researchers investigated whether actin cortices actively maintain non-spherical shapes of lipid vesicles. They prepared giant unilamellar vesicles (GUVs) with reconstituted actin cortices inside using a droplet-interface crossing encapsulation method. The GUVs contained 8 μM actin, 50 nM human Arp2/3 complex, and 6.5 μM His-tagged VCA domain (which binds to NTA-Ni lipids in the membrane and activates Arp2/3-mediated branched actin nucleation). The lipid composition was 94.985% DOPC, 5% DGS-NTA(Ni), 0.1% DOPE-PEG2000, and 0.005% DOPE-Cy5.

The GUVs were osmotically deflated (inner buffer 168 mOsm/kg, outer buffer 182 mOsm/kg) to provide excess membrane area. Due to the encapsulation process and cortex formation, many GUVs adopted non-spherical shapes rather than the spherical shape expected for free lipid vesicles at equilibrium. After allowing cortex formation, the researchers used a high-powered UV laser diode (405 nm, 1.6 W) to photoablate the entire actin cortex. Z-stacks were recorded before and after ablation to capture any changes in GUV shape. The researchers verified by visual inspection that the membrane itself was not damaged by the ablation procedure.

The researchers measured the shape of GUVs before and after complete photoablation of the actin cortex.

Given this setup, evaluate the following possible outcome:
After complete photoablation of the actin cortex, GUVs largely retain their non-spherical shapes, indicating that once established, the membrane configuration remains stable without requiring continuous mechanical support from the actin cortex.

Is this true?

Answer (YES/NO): NO